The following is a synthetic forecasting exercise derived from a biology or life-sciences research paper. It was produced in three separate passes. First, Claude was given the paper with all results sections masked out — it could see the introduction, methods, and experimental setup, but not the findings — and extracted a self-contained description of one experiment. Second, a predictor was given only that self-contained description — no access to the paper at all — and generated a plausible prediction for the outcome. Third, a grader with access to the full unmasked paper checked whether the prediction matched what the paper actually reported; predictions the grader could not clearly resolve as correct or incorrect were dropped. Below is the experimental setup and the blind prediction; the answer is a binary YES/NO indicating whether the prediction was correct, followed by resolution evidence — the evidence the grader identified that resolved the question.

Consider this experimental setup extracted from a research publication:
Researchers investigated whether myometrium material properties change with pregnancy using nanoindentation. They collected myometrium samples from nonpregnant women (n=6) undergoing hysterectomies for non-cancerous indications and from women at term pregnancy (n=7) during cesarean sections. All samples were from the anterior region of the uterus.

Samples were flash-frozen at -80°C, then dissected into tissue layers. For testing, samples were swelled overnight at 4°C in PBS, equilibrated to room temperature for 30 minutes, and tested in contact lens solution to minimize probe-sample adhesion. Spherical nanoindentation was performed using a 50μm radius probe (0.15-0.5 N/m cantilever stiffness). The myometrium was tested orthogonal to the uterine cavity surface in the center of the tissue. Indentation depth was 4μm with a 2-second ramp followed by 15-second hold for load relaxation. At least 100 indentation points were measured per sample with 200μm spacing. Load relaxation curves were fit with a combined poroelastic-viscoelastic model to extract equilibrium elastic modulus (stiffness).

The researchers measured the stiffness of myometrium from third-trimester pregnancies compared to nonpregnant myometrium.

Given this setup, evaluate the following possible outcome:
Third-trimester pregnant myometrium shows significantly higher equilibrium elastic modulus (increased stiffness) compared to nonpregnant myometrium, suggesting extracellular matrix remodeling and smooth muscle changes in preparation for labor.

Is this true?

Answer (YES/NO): NO